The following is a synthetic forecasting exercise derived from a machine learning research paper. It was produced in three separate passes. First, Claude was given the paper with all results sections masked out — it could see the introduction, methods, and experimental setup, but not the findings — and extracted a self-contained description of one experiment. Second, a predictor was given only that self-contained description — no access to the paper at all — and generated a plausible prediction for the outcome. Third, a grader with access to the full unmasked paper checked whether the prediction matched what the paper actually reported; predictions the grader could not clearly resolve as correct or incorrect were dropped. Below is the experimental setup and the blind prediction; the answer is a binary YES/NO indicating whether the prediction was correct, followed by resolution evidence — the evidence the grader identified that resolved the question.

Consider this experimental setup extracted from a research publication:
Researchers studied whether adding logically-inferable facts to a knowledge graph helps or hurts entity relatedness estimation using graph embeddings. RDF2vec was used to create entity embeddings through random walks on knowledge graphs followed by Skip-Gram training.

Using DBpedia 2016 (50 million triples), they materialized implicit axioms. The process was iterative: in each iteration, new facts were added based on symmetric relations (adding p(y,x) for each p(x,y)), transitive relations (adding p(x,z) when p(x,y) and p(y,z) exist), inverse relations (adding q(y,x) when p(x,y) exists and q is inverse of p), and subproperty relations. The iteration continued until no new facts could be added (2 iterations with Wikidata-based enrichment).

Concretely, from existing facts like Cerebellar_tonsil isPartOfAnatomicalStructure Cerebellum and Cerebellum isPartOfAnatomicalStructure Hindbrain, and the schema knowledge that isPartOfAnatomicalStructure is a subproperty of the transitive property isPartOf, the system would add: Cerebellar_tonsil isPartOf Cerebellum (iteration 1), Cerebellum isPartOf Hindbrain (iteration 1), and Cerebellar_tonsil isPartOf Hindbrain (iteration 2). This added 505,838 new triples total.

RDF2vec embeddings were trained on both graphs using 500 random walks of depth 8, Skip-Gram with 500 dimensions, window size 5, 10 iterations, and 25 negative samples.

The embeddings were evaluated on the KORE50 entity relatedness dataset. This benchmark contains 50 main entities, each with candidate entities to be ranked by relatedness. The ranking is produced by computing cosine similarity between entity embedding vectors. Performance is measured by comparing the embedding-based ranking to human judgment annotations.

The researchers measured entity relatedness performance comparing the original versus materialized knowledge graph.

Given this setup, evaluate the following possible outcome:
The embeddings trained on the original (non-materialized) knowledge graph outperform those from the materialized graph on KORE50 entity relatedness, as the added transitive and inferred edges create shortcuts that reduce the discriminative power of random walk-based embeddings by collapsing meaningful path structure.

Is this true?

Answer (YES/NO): YES